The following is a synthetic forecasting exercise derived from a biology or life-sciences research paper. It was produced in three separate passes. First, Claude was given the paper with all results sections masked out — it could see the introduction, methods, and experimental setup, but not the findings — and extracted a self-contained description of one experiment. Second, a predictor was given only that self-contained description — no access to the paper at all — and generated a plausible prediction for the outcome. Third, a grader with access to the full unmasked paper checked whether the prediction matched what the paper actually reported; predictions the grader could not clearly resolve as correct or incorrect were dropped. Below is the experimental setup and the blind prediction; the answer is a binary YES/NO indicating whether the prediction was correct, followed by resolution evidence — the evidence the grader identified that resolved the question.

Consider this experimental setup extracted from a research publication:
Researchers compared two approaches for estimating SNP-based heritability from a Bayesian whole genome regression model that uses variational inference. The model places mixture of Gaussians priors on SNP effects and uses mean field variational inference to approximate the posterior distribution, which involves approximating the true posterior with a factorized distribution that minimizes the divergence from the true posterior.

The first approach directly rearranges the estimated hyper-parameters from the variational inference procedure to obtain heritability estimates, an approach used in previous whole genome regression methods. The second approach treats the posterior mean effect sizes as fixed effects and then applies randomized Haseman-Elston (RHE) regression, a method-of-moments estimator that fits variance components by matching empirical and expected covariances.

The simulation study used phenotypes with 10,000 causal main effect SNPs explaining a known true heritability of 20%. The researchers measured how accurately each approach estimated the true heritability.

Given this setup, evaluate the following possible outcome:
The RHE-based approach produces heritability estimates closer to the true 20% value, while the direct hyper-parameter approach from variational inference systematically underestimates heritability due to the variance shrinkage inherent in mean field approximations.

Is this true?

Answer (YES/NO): YES